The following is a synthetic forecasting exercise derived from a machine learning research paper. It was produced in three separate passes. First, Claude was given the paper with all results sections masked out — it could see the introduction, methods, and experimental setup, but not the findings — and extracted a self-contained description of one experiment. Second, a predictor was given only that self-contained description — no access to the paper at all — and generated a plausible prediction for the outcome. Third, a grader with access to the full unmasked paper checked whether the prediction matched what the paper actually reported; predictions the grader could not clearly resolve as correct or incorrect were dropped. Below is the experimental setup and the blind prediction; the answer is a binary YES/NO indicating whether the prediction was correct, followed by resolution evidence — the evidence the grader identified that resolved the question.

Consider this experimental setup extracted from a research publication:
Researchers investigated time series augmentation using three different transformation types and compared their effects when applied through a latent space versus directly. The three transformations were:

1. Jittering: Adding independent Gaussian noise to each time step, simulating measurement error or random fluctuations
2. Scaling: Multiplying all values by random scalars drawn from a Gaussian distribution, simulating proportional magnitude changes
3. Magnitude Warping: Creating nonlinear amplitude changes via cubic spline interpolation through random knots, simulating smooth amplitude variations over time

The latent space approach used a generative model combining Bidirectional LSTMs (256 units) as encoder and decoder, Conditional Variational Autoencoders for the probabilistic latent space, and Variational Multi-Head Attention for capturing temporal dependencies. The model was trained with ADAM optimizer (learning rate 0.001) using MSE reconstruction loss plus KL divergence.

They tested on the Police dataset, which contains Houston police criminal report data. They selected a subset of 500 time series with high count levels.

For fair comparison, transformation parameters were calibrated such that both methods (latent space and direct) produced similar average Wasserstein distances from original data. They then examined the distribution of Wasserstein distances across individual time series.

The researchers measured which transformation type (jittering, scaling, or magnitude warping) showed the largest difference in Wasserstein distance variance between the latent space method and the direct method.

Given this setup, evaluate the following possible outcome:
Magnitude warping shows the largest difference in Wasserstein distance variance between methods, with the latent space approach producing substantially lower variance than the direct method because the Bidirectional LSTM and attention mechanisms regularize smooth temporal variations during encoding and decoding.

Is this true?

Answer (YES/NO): NO